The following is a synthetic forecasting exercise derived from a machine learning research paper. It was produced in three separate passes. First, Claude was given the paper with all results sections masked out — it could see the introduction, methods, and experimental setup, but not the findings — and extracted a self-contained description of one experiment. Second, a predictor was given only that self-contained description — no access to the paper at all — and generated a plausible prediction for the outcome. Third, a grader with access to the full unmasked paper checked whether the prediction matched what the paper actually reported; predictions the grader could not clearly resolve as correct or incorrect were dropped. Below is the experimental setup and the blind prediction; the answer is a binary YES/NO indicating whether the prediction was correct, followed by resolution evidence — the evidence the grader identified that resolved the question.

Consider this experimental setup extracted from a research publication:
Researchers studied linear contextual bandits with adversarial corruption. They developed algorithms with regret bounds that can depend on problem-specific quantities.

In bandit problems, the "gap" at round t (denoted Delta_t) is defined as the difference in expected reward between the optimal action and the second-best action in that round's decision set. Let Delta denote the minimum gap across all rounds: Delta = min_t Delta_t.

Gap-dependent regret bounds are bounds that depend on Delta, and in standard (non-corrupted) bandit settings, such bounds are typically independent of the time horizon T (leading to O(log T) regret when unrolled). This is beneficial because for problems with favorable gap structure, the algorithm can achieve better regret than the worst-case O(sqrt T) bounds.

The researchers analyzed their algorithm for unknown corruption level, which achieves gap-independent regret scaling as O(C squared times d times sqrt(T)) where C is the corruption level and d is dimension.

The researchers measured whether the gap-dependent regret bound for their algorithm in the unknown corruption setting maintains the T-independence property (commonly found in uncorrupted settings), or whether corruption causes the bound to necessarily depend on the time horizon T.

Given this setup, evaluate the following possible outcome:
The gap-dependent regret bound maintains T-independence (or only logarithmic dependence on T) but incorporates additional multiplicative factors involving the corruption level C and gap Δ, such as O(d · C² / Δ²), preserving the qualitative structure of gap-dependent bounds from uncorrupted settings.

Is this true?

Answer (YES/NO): YES